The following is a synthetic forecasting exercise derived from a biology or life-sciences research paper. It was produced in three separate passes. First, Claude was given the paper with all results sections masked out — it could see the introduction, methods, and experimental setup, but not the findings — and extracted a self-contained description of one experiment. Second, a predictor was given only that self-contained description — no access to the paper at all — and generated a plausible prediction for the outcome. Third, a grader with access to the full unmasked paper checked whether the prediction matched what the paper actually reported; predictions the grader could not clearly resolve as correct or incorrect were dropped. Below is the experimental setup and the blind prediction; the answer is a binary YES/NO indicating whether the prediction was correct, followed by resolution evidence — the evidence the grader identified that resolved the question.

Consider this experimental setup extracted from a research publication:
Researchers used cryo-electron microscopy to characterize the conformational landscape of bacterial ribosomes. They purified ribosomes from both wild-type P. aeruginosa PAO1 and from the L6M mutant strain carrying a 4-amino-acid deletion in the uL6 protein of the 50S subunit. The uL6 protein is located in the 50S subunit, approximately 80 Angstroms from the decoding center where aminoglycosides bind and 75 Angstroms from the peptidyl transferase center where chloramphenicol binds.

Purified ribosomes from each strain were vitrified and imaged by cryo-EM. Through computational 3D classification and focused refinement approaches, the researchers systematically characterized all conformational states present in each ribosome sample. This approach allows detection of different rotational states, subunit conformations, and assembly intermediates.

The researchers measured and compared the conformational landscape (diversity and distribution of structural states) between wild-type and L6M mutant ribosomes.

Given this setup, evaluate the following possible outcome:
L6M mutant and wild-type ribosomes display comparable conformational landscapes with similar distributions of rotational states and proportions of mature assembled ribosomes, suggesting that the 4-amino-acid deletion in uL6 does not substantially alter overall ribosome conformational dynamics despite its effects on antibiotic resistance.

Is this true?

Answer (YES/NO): NO